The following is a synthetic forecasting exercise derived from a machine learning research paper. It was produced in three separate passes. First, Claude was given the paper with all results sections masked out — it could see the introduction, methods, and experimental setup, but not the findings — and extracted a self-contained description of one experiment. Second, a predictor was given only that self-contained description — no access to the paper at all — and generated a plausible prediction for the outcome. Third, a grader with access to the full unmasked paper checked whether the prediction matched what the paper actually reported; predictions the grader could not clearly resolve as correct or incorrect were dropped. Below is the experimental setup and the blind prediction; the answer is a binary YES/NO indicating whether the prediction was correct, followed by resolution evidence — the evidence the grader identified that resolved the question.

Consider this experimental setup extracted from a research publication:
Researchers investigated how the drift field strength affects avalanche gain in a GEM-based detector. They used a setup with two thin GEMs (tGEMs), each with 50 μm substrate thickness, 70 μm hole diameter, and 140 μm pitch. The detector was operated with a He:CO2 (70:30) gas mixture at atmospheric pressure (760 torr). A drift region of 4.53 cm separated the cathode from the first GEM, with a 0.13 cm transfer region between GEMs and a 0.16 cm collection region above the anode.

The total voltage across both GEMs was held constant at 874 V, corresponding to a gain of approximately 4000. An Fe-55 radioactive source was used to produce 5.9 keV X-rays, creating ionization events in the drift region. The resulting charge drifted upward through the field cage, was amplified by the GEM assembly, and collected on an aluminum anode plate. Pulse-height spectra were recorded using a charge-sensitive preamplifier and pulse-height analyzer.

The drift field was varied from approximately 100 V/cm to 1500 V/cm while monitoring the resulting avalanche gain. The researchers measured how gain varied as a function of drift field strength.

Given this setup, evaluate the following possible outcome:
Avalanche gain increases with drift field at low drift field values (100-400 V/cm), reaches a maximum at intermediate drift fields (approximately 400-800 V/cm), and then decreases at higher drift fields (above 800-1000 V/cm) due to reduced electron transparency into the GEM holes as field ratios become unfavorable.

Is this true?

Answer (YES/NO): NO